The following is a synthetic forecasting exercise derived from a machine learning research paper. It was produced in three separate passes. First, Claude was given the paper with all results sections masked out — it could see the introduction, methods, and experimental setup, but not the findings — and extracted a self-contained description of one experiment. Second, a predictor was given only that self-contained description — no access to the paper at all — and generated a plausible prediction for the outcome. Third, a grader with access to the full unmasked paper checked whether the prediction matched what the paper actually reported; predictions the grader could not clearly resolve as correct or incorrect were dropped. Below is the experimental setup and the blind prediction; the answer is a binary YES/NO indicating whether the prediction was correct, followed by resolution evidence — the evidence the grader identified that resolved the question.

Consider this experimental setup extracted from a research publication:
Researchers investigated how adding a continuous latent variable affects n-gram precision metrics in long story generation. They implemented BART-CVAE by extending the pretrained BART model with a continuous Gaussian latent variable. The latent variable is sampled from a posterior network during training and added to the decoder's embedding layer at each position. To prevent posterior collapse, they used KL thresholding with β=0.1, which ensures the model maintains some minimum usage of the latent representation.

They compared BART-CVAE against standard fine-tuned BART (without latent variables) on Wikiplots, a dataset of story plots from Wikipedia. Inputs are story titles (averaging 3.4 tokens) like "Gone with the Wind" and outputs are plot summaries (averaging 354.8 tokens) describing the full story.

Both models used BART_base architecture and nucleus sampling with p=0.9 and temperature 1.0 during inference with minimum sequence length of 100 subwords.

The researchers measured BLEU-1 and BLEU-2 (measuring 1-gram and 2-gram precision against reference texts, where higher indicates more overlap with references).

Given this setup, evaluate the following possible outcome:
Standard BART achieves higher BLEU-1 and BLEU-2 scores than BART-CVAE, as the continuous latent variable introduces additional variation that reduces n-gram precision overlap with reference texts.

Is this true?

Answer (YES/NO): NO